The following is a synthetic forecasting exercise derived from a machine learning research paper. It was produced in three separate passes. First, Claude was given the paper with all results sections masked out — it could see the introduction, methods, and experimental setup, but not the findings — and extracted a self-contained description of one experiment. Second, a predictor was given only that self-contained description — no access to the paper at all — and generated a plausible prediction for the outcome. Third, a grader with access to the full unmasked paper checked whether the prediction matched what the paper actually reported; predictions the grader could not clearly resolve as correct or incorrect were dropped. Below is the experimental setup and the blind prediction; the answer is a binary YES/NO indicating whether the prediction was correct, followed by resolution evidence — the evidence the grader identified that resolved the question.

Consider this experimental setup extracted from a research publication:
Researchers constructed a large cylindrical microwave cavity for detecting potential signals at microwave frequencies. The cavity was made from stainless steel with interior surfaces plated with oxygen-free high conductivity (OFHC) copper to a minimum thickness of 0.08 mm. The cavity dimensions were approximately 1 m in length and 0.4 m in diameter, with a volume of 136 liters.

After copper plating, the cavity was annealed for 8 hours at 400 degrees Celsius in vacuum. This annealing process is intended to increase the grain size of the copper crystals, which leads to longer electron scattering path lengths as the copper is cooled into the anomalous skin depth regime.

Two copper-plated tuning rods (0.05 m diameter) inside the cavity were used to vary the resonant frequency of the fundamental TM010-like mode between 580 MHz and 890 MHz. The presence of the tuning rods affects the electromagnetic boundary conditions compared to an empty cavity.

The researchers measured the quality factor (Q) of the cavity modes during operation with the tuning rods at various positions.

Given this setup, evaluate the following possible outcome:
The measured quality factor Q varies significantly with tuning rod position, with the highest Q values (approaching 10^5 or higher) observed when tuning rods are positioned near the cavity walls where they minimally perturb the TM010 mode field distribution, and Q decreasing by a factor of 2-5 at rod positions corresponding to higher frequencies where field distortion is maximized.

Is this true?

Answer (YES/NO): NO